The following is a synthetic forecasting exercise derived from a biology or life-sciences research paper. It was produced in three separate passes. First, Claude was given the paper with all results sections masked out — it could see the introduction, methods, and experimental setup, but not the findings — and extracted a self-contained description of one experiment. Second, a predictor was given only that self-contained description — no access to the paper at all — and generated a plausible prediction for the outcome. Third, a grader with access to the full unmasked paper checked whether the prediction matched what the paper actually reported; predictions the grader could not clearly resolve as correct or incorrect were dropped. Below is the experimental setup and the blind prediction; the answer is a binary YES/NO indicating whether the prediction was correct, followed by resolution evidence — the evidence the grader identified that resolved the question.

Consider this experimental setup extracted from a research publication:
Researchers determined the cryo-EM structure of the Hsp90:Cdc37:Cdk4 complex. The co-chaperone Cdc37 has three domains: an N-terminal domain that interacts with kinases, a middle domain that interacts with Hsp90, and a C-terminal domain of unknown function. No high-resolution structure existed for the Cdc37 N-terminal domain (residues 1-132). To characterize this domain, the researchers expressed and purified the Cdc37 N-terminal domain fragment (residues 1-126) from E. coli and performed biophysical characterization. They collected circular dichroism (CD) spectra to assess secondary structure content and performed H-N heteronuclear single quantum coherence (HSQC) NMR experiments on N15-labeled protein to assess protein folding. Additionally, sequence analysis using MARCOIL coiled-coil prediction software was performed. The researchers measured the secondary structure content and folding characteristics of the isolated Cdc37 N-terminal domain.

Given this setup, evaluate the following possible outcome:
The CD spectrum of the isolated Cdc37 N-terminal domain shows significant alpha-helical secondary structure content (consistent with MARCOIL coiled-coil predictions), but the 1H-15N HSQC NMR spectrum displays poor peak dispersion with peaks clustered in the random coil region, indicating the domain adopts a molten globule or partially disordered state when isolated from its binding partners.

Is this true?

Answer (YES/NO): NO